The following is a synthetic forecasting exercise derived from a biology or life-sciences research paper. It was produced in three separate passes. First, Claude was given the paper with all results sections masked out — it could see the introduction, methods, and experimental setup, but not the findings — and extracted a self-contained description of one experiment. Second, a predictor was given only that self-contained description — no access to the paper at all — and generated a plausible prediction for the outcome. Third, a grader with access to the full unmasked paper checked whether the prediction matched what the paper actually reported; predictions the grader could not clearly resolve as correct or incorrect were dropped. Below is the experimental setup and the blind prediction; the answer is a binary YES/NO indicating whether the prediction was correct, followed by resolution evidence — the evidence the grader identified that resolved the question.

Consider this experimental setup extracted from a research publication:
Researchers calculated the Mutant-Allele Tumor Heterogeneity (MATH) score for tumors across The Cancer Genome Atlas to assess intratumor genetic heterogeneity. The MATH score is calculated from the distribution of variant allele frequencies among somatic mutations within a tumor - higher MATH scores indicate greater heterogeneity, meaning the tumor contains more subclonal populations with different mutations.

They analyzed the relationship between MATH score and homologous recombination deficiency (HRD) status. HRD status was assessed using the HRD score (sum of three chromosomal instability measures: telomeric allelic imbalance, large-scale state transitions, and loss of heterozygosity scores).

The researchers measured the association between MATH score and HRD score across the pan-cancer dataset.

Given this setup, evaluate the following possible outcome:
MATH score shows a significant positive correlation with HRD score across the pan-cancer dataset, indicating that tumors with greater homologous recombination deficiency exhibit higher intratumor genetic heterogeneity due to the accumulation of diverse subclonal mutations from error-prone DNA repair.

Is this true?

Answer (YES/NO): YES